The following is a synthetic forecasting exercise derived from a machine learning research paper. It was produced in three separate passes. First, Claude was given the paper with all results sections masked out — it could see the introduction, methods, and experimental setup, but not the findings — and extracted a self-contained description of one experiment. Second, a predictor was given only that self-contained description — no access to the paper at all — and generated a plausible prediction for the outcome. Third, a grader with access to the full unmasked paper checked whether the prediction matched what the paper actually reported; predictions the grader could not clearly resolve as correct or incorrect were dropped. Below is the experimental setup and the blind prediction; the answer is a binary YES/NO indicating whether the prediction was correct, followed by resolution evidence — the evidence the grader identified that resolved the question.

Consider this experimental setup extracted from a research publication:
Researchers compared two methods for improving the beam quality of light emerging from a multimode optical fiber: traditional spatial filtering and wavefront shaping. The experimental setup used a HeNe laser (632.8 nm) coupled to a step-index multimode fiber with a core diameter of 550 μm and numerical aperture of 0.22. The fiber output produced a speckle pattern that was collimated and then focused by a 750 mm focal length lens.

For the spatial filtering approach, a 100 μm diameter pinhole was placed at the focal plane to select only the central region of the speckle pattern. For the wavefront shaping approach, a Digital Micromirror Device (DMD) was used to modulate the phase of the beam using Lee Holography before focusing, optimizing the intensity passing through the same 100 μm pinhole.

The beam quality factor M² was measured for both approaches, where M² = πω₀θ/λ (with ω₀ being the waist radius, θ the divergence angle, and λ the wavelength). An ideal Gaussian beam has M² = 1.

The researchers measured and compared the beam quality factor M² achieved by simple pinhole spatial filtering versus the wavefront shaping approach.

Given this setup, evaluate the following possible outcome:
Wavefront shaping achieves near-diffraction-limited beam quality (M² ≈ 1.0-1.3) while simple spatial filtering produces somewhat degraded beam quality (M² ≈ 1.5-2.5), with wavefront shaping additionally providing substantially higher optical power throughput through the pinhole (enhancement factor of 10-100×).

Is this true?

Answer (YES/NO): NO